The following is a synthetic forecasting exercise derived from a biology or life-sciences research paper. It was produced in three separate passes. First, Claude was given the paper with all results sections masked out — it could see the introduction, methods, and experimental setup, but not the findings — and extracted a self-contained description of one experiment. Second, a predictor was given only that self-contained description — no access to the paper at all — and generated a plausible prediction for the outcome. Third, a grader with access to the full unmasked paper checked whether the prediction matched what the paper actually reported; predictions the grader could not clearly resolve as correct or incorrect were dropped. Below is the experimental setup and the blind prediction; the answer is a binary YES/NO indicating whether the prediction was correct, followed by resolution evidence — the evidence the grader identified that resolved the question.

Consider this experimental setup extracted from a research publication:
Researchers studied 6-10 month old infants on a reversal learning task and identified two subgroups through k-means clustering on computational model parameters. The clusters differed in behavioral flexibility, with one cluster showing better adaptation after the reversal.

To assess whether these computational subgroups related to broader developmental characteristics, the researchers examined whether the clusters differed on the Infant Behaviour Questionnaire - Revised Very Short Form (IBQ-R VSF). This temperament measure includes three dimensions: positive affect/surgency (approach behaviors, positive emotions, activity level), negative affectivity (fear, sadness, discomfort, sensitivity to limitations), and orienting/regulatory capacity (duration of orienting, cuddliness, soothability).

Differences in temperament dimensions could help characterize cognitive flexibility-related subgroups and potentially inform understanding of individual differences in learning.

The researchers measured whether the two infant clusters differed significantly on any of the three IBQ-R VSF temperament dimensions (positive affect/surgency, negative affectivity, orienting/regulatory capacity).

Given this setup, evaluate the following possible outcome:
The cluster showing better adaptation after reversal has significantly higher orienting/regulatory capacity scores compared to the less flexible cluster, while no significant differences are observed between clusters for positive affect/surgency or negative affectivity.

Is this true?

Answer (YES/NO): NO